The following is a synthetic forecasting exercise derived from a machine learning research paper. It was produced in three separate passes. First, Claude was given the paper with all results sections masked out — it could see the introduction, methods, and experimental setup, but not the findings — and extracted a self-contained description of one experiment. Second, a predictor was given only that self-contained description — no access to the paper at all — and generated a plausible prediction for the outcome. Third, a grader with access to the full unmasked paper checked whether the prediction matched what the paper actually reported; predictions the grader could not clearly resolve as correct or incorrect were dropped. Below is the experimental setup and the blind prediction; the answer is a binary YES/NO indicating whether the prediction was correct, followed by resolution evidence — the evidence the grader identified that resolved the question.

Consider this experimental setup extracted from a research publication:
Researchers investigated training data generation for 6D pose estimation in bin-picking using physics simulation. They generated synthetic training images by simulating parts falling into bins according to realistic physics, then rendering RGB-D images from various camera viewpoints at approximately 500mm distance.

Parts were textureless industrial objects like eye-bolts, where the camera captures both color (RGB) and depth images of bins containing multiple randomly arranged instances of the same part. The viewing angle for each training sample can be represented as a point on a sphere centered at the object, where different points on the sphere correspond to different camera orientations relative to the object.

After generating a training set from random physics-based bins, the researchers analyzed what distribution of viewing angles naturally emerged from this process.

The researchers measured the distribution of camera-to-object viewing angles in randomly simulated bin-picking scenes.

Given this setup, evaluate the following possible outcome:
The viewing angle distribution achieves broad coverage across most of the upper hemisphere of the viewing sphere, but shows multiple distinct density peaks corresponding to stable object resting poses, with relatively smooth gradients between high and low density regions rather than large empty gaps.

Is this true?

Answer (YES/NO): NO